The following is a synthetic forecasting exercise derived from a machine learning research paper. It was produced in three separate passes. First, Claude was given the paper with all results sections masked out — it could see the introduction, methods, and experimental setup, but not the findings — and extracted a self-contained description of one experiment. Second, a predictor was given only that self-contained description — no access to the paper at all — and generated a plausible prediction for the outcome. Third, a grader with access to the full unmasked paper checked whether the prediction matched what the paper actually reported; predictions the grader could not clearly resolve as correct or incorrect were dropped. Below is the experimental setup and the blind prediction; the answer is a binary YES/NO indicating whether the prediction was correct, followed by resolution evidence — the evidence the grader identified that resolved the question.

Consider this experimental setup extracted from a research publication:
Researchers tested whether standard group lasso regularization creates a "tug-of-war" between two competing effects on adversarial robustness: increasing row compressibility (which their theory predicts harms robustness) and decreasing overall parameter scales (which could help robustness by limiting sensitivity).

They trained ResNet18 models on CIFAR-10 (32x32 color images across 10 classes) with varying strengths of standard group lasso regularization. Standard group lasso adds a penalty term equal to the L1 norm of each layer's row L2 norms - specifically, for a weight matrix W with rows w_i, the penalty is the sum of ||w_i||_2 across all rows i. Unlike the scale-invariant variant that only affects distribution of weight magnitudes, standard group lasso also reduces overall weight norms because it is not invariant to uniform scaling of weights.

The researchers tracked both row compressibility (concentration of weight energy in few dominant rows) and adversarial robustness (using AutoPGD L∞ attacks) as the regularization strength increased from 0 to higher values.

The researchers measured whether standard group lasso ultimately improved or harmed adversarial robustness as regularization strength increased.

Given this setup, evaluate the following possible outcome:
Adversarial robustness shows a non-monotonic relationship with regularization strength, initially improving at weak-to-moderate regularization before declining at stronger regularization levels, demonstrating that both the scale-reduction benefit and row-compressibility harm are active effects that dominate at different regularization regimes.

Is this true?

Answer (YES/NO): YES